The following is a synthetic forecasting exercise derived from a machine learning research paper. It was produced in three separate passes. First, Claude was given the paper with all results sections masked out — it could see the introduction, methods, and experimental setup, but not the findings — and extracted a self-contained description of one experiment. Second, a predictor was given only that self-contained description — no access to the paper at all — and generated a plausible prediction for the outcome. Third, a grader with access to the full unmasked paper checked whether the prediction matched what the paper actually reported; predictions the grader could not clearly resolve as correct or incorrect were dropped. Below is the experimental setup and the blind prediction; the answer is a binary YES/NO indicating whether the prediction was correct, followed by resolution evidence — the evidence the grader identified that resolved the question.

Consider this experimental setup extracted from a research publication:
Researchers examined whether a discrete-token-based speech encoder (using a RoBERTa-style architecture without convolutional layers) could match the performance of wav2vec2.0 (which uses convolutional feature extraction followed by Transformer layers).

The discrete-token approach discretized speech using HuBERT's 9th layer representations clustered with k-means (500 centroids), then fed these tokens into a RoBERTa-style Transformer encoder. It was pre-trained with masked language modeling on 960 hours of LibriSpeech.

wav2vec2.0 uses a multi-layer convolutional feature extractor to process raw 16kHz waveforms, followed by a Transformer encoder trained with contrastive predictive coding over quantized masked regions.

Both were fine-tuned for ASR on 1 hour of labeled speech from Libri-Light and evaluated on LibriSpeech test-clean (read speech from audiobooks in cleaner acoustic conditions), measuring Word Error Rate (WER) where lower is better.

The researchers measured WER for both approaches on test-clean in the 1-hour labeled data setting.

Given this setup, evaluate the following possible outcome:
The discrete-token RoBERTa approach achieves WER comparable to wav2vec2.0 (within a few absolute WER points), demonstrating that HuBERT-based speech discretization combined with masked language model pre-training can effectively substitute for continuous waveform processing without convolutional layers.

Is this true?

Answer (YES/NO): YES